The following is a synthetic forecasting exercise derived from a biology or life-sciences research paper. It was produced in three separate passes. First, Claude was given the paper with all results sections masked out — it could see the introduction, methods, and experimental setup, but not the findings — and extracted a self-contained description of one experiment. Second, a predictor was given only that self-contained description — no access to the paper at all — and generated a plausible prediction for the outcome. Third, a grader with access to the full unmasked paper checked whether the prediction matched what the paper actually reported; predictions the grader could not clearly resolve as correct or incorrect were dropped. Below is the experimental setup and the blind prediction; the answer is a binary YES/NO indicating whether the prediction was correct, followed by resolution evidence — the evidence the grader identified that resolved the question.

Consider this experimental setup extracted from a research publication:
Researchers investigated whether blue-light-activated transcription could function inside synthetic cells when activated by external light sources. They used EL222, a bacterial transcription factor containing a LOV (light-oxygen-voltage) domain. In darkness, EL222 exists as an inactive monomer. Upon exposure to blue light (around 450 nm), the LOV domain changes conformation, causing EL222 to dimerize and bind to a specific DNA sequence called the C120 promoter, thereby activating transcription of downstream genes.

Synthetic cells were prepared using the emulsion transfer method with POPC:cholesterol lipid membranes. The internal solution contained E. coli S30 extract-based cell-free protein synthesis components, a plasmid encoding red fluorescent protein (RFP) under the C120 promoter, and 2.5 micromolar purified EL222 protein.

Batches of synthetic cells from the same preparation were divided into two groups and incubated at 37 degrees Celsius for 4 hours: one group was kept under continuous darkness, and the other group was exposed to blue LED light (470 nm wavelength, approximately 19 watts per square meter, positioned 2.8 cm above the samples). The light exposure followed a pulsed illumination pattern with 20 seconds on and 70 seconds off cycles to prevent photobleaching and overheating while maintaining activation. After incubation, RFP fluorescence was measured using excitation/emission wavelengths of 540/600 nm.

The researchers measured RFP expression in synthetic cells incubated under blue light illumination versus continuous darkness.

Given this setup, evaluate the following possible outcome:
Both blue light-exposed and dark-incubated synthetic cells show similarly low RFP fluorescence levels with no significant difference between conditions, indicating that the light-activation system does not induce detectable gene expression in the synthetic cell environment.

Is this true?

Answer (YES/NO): NO